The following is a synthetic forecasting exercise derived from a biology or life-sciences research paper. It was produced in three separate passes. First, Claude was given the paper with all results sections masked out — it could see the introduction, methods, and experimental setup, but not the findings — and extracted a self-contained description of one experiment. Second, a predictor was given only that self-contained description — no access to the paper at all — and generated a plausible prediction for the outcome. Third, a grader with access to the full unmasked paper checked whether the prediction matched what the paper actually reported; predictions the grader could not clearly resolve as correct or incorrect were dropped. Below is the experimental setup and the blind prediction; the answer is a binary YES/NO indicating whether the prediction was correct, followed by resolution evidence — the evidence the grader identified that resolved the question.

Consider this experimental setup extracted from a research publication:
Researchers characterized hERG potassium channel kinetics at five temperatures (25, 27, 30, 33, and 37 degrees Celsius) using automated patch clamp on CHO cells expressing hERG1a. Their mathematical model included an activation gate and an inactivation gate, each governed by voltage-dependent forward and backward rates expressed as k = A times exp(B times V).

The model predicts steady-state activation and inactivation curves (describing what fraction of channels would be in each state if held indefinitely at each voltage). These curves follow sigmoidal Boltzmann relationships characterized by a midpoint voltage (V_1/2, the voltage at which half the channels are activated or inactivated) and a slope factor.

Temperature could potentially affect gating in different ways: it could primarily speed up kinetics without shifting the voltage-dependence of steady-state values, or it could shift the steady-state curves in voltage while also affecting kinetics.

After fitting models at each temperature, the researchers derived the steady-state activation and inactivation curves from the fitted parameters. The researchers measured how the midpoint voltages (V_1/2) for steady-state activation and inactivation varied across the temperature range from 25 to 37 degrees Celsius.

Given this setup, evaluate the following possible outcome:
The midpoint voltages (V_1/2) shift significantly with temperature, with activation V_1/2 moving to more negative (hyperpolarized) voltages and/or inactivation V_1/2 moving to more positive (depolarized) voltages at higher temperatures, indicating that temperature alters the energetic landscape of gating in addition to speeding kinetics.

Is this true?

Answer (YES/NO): YES